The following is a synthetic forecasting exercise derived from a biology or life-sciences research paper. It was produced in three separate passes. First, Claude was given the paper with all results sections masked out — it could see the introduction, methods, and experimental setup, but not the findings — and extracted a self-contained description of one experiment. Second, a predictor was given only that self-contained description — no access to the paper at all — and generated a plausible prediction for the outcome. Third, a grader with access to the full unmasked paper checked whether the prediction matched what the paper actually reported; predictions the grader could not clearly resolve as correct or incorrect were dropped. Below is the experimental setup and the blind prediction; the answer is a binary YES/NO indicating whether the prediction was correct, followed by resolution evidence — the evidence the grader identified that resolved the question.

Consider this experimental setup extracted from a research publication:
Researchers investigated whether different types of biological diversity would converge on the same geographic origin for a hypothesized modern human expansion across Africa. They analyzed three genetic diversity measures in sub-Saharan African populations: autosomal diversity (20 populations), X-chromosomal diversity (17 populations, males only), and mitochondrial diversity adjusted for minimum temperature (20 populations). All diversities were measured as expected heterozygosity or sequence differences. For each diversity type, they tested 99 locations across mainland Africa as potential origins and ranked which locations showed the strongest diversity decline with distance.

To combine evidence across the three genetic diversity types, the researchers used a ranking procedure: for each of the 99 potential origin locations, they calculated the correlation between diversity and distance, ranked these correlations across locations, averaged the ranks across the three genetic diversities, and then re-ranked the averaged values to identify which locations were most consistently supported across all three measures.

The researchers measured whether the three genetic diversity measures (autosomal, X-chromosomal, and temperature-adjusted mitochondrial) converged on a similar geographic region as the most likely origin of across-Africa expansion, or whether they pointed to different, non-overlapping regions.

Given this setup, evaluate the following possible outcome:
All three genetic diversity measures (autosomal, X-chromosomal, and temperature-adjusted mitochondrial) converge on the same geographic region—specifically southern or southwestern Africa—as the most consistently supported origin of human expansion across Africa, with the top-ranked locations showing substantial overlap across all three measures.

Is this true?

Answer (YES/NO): NO